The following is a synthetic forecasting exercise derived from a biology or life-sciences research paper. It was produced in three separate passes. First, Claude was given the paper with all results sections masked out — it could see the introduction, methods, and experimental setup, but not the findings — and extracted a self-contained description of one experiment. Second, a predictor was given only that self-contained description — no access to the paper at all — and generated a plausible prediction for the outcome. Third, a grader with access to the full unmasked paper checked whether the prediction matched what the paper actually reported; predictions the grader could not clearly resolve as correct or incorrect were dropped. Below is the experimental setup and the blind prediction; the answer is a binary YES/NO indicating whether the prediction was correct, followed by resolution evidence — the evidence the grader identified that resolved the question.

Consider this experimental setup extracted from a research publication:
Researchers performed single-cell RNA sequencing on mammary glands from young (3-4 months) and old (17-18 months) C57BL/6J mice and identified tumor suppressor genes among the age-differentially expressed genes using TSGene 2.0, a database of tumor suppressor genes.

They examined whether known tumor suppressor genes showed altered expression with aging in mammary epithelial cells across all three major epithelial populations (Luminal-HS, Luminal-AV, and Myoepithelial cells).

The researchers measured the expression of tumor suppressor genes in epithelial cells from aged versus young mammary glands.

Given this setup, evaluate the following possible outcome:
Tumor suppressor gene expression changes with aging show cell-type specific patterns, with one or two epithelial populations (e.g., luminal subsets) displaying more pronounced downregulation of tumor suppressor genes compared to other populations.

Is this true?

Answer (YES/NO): NO